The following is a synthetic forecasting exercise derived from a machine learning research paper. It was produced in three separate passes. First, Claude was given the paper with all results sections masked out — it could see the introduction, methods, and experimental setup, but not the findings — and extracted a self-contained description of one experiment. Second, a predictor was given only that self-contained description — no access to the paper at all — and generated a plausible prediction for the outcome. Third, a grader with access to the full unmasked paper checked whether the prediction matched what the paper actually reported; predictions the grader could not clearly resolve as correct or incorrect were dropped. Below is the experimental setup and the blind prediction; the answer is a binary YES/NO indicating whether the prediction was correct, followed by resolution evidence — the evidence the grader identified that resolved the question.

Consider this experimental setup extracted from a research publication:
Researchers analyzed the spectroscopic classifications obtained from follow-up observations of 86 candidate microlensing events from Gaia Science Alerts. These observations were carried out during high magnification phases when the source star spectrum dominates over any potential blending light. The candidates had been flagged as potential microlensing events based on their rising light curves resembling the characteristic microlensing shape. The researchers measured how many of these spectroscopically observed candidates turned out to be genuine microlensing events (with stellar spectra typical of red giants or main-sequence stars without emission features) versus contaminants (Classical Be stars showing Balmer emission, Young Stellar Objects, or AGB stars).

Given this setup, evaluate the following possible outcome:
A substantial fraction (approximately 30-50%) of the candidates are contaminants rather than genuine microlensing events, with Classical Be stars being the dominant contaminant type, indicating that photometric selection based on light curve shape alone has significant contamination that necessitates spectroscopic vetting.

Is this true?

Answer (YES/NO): NO